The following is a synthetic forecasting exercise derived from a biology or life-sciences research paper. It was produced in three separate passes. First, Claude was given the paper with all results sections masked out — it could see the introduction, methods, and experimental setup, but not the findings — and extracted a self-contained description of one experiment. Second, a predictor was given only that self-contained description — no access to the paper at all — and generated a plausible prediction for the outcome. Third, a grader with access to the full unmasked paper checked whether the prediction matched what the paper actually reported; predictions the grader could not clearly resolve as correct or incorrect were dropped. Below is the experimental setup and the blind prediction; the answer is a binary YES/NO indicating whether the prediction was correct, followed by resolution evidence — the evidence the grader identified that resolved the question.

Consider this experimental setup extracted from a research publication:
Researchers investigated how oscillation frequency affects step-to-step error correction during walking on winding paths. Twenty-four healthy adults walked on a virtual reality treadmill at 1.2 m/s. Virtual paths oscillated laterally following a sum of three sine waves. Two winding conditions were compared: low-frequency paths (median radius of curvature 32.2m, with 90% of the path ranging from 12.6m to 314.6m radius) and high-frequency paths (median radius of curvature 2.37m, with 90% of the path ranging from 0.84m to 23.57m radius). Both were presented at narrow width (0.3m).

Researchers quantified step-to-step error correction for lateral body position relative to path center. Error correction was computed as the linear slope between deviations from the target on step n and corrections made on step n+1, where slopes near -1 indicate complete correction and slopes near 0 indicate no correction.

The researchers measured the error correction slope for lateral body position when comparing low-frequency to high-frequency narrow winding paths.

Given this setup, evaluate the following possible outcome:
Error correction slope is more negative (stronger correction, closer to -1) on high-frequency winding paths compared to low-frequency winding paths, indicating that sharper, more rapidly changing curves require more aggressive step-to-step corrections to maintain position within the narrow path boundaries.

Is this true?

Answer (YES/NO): YES